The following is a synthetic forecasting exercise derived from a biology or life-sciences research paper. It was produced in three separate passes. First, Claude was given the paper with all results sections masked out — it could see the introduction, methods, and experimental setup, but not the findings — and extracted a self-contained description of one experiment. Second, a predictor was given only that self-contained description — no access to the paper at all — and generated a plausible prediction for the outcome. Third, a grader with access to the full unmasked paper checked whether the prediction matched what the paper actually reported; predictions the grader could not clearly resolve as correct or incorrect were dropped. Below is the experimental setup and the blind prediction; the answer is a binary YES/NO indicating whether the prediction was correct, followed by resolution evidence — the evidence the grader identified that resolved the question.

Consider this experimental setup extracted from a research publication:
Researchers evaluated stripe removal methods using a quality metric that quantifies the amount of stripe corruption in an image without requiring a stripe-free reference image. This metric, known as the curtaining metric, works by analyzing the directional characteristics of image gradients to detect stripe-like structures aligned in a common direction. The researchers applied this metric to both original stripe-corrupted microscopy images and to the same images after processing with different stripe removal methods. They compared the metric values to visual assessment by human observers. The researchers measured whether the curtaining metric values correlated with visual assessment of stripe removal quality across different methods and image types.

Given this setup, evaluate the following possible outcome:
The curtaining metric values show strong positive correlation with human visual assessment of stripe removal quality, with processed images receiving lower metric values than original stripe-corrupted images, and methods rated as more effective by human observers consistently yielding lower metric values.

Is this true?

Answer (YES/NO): NO